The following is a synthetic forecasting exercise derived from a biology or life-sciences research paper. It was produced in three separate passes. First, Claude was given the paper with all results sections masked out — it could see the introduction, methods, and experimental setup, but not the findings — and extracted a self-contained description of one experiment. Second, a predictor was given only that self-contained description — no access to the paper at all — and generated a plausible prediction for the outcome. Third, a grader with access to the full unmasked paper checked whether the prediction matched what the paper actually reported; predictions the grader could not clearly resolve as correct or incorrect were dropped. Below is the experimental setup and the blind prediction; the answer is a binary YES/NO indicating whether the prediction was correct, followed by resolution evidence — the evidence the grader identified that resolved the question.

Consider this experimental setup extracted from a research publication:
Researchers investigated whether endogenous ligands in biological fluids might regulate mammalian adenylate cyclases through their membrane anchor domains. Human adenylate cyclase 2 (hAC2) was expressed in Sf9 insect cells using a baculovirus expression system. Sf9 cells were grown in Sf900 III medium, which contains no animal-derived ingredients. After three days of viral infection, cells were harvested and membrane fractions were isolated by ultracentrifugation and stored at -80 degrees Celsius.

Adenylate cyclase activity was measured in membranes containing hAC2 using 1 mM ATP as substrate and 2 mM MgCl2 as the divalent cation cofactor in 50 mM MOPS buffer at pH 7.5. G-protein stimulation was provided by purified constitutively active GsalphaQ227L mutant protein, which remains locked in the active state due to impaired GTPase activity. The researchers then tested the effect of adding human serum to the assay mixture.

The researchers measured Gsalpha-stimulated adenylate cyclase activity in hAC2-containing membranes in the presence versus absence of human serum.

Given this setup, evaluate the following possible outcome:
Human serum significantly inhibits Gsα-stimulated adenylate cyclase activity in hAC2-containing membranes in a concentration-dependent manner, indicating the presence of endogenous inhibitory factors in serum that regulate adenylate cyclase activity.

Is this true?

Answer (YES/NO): YES